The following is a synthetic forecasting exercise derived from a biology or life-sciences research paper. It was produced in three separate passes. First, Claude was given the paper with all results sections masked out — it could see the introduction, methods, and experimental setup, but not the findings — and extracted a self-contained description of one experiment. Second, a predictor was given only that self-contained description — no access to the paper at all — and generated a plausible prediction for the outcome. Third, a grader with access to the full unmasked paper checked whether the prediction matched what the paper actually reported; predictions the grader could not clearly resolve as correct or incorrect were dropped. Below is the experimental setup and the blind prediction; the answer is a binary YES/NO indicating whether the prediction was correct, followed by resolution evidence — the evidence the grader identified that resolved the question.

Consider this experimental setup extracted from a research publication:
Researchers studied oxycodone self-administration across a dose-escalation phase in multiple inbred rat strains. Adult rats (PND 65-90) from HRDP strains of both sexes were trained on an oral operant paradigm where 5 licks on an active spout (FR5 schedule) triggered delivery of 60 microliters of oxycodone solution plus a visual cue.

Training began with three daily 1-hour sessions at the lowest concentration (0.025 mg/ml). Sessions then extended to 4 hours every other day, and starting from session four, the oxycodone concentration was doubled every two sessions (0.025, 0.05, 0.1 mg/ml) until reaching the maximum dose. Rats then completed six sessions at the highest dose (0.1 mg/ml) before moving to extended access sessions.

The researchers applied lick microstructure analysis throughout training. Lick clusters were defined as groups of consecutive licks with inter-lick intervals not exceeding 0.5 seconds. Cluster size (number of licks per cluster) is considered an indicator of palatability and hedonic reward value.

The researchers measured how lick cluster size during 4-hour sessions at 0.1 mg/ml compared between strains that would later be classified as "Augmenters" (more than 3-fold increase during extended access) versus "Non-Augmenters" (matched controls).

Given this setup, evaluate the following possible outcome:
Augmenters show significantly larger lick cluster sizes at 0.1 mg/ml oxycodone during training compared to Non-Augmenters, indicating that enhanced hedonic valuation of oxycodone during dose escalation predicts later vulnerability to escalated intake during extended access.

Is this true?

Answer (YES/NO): NO